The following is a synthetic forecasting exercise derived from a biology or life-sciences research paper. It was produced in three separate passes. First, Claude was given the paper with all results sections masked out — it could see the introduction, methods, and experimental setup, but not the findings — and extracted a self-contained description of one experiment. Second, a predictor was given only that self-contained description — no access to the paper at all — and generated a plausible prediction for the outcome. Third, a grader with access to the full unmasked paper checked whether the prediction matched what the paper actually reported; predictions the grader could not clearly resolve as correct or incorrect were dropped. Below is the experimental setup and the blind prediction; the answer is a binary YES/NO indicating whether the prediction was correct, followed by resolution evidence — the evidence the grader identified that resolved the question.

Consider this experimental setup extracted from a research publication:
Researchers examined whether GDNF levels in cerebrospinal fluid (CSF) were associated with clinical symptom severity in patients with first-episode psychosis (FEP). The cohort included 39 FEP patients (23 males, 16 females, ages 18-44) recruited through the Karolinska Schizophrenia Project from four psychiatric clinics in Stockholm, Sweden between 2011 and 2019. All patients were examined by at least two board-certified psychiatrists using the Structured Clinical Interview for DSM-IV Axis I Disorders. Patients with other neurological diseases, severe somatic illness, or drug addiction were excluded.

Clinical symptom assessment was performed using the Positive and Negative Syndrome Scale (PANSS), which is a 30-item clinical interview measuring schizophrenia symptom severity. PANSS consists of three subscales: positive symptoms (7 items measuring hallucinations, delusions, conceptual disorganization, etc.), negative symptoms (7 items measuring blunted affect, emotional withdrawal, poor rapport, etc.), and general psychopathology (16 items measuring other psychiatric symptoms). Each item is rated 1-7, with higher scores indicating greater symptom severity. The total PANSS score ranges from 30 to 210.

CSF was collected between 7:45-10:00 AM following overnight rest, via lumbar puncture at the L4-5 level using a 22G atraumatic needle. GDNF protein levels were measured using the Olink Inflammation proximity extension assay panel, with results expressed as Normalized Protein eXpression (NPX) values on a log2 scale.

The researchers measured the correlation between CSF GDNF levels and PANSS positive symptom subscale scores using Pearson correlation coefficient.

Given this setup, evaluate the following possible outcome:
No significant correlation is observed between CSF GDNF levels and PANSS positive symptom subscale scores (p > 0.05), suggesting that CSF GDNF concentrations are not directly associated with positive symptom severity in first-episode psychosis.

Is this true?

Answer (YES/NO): YES